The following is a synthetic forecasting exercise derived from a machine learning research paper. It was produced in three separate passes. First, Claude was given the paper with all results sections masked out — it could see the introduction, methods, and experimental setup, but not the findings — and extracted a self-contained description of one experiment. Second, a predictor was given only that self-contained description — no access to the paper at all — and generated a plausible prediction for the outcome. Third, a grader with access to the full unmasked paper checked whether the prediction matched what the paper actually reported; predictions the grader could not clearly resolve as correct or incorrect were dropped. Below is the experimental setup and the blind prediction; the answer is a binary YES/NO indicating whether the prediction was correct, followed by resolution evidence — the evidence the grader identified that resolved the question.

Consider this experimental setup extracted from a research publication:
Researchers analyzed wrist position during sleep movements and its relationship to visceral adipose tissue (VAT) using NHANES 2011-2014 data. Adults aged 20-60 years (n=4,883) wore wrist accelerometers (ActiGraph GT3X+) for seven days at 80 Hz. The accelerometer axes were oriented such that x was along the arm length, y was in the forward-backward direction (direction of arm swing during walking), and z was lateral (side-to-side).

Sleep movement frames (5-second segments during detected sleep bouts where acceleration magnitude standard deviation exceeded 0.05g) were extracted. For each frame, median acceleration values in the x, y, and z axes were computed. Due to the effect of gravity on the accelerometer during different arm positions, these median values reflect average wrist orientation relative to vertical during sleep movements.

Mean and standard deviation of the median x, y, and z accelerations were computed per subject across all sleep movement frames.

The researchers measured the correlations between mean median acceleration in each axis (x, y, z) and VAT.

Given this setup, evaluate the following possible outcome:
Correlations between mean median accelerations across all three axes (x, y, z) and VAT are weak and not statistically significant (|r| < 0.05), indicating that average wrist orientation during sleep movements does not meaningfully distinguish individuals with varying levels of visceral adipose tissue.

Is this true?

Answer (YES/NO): NO